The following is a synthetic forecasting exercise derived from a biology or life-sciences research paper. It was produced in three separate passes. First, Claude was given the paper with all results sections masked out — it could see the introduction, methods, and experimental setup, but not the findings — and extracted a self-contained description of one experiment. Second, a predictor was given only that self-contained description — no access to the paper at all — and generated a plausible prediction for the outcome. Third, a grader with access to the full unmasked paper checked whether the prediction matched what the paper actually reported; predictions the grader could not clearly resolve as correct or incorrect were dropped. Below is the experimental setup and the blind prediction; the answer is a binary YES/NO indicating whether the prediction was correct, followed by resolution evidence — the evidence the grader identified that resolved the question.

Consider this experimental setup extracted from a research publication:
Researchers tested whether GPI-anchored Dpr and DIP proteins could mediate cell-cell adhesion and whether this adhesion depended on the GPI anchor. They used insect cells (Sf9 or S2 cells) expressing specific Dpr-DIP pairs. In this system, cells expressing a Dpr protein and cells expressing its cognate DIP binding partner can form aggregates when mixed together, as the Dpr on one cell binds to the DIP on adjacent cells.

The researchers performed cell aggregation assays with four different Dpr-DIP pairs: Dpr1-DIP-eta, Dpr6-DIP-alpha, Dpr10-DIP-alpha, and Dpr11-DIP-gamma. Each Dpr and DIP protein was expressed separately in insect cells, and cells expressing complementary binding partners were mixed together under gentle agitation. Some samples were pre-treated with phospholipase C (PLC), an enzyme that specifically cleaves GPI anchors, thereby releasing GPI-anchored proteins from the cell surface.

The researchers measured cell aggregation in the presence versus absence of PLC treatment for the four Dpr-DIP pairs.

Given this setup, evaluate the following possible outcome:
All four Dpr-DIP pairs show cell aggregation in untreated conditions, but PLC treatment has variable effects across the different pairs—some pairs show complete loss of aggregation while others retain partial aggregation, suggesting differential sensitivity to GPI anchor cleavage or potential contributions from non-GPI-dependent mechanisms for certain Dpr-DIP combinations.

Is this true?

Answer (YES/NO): NO